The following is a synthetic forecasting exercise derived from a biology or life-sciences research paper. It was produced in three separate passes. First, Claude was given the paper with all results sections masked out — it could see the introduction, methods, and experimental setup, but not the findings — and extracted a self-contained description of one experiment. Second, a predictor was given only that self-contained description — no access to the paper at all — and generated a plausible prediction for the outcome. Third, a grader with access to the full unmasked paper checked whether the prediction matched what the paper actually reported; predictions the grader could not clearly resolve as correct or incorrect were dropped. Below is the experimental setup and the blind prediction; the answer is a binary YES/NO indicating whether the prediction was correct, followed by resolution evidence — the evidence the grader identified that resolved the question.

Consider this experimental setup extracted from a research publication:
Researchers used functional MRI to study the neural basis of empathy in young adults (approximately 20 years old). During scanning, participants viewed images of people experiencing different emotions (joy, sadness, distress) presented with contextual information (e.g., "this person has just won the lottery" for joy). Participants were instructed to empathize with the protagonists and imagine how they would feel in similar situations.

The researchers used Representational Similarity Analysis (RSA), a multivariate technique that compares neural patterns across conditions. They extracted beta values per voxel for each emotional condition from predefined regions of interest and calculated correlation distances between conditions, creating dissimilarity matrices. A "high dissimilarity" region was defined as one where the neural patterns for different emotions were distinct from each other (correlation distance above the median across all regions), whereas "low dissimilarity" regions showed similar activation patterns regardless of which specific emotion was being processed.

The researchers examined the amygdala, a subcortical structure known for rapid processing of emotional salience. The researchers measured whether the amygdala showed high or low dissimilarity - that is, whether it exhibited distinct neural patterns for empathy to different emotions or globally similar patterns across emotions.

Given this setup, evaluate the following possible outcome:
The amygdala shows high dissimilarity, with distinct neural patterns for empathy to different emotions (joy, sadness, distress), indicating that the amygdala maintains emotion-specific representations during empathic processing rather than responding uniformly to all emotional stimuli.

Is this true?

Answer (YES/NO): YES